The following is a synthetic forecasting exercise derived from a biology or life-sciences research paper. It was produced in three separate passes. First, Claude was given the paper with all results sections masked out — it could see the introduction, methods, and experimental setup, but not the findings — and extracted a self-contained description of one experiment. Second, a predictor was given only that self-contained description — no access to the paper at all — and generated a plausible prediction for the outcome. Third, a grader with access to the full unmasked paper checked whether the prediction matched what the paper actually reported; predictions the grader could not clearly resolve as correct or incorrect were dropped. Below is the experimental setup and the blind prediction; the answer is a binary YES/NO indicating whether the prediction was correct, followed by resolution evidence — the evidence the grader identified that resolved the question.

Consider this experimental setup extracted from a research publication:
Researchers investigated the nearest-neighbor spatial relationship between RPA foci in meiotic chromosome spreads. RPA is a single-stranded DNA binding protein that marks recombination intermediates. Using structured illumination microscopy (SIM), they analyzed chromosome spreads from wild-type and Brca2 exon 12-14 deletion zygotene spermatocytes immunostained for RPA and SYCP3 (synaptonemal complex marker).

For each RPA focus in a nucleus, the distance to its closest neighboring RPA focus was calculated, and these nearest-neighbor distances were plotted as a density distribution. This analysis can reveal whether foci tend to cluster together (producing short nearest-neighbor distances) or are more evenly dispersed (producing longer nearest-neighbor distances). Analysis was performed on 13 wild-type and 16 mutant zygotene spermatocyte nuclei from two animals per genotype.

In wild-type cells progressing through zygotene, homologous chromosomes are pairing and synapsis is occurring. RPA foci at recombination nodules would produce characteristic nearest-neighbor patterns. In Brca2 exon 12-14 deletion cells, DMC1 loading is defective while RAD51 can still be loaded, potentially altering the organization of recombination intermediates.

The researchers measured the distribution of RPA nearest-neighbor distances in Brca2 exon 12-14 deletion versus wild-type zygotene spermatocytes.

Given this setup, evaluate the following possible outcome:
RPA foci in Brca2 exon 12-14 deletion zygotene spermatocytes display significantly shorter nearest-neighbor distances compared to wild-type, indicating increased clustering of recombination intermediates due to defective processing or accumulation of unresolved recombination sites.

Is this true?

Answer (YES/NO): NO